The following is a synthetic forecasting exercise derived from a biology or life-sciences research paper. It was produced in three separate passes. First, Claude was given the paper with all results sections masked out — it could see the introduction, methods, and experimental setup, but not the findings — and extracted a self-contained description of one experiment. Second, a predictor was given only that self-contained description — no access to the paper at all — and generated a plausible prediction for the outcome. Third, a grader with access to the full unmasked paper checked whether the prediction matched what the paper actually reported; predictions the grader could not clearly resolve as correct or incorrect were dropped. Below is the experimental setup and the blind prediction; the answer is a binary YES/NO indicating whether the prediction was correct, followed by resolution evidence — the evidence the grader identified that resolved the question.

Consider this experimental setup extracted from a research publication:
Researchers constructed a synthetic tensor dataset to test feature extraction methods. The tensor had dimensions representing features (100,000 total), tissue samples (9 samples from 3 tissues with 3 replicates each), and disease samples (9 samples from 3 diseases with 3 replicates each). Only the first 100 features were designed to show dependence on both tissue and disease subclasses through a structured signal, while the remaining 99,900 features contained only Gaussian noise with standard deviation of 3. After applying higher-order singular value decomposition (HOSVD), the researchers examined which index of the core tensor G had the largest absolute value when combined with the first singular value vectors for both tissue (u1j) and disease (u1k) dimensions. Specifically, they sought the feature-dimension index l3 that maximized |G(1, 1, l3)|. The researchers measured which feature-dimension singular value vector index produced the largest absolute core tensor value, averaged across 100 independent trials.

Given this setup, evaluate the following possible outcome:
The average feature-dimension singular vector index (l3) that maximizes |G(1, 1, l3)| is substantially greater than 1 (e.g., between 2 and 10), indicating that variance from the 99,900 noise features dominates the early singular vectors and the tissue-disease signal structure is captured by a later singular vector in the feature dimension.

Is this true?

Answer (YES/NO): NO